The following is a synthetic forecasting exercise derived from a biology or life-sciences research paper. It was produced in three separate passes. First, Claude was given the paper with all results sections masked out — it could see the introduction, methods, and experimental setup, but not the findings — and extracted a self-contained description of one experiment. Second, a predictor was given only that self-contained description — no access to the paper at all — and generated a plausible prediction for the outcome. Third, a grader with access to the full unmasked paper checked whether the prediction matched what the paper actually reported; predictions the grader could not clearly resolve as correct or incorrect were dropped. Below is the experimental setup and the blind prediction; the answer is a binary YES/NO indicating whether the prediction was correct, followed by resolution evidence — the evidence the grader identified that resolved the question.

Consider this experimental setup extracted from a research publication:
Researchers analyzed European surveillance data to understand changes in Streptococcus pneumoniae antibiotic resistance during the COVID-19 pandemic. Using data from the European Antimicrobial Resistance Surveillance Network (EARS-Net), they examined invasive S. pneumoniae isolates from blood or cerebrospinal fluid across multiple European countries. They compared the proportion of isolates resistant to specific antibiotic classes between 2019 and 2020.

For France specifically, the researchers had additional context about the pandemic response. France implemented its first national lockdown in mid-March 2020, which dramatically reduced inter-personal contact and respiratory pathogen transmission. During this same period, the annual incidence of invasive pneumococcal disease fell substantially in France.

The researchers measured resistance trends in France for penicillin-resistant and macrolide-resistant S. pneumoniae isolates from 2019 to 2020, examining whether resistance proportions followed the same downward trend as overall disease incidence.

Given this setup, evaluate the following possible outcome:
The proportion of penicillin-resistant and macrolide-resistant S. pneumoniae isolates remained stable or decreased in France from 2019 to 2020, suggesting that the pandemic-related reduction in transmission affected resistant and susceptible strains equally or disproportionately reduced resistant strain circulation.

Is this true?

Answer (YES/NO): NO